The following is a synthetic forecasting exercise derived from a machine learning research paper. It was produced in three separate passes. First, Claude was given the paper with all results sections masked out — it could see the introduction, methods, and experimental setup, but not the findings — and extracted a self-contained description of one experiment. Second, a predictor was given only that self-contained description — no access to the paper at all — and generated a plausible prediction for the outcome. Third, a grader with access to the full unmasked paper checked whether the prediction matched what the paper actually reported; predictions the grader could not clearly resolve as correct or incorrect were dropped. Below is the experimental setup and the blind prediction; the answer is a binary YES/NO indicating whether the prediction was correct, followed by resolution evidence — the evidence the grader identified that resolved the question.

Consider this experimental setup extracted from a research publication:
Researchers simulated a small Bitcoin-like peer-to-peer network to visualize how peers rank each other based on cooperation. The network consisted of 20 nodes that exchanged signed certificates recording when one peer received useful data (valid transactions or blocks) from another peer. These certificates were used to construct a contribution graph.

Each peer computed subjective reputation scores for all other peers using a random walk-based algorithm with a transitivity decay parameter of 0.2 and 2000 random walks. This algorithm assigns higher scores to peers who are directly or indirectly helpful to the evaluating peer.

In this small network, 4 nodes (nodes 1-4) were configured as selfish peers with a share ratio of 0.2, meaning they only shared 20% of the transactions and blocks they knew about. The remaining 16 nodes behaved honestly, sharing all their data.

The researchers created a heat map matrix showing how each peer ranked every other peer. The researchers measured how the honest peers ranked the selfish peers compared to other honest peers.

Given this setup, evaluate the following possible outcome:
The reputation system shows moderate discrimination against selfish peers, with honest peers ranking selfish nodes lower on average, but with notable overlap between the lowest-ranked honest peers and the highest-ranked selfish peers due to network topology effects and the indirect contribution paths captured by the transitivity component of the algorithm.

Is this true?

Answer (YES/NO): NO